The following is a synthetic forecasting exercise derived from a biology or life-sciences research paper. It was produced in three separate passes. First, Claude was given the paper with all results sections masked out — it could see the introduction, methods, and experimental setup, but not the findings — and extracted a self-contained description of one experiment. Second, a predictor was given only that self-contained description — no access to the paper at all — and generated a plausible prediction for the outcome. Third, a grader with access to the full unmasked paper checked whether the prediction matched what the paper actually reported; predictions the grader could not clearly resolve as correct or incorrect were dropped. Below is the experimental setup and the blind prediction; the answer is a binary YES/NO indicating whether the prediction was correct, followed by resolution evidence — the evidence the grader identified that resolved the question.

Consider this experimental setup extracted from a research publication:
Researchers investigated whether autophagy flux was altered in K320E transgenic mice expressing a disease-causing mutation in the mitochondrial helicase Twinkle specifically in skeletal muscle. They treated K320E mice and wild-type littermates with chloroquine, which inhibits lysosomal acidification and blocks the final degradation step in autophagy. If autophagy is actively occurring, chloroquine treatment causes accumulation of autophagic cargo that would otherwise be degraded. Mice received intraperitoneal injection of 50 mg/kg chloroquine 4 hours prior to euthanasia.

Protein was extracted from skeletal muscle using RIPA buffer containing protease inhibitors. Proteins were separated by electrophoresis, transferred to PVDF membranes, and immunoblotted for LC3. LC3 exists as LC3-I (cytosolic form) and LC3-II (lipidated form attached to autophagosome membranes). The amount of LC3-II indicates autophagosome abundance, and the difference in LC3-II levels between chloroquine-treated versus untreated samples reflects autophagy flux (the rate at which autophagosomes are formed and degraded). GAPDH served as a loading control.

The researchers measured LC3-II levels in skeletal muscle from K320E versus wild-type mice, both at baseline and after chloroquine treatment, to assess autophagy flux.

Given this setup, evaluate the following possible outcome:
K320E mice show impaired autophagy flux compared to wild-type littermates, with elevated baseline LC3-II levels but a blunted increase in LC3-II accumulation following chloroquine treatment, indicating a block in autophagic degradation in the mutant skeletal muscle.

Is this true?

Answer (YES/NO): NO